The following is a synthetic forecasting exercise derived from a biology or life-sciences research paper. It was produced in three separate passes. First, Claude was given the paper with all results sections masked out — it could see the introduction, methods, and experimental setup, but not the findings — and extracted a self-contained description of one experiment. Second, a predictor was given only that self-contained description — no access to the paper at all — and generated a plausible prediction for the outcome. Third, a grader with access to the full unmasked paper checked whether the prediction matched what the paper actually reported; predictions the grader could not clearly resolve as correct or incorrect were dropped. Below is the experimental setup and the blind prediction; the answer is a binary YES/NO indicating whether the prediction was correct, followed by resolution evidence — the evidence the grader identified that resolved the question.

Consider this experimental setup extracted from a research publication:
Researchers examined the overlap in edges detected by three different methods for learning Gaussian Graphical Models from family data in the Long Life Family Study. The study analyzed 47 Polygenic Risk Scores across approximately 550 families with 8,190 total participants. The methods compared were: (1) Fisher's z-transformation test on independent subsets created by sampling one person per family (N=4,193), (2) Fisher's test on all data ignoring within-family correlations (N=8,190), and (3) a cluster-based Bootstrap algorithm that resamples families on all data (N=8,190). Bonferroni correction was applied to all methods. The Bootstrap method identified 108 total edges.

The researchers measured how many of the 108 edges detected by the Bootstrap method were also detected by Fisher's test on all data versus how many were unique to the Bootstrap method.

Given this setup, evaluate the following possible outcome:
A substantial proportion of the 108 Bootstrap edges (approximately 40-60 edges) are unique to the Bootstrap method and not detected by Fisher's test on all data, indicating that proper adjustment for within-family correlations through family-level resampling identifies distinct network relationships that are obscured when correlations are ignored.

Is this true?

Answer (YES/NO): NO